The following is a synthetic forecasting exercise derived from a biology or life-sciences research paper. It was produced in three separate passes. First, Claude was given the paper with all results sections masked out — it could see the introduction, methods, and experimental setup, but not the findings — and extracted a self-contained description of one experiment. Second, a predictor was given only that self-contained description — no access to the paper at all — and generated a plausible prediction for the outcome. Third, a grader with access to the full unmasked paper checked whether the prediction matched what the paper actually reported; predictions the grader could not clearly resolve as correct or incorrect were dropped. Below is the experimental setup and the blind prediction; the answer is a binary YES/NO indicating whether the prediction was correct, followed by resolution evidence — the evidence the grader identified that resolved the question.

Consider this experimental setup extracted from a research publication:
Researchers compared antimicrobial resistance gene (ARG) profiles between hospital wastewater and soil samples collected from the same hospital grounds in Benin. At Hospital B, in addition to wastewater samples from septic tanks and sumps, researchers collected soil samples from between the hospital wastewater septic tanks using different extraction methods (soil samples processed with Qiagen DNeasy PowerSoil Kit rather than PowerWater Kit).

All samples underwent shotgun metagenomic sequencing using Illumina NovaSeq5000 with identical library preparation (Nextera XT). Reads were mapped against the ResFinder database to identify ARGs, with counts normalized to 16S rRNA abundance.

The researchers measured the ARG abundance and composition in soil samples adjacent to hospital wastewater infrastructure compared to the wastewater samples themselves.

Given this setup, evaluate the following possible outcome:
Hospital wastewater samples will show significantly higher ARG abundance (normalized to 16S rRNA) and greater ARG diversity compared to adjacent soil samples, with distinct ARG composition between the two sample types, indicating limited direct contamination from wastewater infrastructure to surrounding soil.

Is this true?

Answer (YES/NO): NO